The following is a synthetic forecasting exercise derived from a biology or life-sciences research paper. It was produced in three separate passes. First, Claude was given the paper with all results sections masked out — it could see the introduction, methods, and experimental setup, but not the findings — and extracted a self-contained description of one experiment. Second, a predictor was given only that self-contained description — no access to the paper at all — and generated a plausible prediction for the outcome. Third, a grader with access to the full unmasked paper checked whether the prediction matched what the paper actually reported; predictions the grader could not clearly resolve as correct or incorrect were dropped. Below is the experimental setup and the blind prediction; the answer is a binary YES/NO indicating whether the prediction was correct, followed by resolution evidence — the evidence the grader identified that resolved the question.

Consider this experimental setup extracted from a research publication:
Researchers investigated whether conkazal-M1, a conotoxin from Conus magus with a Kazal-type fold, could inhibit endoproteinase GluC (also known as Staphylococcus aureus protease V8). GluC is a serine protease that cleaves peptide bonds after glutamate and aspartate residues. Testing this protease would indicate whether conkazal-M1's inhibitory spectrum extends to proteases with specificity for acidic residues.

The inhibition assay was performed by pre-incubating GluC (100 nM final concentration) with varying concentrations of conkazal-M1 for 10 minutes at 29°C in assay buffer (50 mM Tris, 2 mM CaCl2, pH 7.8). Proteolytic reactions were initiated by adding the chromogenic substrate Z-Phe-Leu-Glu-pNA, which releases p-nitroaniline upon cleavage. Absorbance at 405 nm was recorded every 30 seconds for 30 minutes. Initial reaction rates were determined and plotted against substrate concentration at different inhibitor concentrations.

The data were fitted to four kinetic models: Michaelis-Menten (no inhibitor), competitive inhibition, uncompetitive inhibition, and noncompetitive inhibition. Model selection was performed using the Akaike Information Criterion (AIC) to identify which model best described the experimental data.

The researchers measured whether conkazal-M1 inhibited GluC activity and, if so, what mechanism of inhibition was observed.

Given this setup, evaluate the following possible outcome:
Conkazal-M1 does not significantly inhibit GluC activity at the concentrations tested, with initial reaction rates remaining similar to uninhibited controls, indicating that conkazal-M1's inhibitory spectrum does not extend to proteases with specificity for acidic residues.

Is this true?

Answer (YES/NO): YES